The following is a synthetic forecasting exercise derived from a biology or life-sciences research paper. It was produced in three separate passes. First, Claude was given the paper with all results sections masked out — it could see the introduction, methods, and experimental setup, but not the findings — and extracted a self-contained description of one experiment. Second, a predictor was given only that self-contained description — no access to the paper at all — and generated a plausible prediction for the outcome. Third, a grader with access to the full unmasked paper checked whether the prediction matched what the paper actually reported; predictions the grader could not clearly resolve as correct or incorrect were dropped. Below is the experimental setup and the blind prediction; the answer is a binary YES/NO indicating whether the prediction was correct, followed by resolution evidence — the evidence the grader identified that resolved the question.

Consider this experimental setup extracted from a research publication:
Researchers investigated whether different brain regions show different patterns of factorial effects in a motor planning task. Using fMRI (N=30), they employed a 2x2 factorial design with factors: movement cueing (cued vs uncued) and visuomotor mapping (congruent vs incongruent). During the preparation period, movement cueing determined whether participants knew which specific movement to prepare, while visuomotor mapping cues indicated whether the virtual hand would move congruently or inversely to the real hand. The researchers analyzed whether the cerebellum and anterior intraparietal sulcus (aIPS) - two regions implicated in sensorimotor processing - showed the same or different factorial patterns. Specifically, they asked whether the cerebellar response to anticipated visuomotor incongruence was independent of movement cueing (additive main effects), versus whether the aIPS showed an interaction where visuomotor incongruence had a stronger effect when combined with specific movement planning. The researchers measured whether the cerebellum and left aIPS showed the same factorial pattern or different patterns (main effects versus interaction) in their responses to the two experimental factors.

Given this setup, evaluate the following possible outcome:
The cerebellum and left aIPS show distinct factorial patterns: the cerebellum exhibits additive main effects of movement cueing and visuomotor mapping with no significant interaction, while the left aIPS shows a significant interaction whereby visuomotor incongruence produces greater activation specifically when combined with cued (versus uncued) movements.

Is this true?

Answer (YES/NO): NO